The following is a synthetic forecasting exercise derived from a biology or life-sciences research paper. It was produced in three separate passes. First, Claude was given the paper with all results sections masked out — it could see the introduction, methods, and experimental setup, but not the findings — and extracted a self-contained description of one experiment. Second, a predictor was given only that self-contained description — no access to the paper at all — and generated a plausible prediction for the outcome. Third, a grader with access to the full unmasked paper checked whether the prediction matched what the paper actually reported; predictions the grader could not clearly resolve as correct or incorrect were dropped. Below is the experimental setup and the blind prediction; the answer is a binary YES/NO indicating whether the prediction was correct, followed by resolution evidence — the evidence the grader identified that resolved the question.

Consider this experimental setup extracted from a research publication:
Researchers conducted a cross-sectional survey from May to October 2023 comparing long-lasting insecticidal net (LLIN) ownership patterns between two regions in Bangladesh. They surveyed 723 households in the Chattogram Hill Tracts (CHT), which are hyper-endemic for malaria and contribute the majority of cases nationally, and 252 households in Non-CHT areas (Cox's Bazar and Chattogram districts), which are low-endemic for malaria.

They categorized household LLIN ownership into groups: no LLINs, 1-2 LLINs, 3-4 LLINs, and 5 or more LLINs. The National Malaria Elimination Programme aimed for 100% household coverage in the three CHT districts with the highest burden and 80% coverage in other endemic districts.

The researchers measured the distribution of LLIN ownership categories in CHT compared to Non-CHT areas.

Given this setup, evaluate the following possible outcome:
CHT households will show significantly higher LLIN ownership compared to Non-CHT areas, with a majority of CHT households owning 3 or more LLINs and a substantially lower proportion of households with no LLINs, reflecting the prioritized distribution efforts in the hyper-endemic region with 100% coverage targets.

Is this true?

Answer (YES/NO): YES